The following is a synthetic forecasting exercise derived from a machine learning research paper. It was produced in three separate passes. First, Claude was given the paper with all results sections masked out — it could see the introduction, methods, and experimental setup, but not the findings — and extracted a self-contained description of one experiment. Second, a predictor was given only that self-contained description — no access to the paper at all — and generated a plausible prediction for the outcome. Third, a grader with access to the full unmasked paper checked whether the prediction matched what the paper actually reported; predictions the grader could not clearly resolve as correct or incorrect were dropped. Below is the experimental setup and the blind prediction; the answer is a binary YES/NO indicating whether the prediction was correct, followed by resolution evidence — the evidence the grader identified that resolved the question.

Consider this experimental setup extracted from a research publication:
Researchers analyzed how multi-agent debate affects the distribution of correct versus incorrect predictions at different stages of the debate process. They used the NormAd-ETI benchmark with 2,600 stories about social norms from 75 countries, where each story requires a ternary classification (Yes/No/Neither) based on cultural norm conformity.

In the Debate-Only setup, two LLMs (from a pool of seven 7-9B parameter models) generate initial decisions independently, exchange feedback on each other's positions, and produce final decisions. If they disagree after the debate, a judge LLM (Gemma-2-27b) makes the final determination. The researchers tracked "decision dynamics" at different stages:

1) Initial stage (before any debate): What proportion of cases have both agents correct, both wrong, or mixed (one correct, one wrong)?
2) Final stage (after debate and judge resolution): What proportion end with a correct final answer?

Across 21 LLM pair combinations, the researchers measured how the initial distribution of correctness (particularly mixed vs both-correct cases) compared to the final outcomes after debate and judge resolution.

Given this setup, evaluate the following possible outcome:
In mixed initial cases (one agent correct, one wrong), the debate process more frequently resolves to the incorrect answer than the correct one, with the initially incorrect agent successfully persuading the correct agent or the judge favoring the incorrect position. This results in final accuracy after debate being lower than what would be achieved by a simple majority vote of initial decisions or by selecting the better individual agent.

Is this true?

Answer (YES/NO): NO